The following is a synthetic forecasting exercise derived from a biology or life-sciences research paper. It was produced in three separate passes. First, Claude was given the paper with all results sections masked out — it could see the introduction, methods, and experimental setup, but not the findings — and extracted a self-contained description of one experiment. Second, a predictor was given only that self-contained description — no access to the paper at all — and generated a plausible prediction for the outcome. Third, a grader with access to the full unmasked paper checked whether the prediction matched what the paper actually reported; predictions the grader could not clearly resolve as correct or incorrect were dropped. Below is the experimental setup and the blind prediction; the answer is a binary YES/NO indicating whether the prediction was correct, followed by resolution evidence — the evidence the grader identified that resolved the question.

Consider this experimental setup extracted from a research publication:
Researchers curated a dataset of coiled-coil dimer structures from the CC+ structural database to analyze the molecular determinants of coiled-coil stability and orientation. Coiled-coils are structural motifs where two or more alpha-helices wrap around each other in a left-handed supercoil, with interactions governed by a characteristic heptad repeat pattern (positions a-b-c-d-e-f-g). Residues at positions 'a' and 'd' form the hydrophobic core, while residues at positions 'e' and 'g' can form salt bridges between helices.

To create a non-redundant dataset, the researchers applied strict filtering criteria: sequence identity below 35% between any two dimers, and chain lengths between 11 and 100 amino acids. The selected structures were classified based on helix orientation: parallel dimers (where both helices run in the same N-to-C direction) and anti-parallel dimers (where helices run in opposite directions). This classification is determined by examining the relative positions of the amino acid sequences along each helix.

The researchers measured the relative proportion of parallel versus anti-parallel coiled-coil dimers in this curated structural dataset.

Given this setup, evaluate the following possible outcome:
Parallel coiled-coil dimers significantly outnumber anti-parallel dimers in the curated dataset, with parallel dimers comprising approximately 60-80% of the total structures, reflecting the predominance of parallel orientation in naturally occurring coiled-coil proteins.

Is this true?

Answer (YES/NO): NO